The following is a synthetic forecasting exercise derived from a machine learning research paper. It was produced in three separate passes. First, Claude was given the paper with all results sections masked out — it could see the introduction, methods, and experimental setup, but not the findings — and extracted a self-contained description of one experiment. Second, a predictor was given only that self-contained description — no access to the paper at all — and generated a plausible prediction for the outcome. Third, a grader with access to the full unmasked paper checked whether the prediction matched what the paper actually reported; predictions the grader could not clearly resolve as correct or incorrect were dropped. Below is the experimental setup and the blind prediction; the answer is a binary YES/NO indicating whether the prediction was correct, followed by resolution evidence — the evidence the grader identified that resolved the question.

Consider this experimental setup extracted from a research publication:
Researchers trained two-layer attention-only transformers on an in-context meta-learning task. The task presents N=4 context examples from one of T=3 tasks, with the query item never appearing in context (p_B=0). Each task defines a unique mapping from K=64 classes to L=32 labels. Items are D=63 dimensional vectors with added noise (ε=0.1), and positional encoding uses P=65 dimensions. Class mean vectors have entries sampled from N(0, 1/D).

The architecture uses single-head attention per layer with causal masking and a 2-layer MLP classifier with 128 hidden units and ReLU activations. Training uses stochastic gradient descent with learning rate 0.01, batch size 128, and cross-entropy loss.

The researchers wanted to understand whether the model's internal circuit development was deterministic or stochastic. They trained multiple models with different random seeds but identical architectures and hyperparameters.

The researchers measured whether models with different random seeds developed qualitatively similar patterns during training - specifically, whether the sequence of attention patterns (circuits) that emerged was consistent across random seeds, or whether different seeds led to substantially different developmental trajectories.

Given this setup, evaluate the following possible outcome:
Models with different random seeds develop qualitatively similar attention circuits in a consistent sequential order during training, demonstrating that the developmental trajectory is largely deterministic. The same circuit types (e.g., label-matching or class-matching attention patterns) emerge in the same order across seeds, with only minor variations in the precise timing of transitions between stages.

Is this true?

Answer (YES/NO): YES